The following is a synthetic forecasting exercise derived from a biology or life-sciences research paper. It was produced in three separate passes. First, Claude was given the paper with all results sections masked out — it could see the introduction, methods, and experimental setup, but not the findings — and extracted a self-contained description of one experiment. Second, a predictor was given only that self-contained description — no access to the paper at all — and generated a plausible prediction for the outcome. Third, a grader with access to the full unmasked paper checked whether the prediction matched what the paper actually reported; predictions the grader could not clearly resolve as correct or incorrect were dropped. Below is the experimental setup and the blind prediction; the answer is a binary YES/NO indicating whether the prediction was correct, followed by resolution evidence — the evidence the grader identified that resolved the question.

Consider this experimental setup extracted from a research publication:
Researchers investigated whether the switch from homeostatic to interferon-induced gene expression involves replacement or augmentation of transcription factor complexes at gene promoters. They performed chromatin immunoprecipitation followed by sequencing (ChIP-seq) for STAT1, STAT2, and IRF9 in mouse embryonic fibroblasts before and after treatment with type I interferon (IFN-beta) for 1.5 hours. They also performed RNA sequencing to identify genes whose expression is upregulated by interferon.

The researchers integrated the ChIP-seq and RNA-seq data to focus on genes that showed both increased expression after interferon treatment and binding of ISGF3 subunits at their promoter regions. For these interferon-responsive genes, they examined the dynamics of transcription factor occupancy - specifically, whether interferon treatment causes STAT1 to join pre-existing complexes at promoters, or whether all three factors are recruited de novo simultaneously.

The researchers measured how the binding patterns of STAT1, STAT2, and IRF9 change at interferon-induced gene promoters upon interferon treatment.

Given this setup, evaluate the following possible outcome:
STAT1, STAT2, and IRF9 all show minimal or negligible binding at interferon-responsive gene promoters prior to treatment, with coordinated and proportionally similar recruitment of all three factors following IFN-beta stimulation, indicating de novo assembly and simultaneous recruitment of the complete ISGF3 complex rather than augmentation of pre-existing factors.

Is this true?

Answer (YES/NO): NO